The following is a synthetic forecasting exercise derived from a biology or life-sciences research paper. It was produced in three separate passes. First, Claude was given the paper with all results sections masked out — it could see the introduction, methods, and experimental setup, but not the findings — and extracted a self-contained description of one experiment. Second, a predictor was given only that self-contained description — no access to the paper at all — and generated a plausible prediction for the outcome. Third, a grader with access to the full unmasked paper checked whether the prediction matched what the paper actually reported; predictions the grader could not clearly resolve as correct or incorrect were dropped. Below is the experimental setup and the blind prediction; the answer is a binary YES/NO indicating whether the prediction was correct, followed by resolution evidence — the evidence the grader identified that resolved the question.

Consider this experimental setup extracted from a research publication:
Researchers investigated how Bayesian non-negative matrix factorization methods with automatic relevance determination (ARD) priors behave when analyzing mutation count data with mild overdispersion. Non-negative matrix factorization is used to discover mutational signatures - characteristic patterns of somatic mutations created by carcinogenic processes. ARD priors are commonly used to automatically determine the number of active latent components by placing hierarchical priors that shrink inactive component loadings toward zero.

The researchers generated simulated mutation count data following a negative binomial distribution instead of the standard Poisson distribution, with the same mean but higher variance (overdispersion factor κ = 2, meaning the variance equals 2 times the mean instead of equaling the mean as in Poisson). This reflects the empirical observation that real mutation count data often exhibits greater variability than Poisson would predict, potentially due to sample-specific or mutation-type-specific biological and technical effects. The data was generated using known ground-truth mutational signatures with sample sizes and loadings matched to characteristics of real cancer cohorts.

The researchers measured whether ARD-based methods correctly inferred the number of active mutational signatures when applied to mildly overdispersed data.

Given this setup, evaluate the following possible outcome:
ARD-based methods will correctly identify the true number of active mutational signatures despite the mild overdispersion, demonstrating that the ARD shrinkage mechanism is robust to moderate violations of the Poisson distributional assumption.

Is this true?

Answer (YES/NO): NO